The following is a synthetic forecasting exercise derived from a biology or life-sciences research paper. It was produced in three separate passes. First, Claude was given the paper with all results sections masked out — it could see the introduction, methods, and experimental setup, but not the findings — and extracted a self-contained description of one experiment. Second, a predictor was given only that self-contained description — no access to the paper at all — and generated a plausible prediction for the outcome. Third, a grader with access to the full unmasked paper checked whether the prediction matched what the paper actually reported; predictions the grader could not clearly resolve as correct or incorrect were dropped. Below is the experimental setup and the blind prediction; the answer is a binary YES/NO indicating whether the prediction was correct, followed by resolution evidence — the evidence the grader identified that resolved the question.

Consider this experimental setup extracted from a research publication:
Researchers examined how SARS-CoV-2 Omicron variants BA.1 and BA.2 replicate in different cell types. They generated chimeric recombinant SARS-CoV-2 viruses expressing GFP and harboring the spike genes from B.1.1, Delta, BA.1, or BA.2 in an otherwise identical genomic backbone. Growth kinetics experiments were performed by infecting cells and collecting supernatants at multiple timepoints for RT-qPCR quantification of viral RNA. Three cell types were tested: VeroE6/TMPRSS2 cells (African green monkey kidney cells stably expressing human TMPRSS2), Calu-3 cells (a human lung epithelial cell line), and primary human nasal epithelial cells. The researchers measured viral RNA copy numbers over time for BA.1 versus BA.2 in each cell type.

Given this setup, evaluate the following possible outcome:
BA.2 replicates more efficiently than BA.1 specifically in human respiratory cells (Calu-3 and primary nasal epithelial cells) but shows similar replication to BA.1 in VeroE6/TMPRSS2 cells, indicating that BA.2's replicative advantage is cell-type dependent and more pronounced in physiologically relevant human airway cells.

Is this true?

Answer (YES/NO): YES